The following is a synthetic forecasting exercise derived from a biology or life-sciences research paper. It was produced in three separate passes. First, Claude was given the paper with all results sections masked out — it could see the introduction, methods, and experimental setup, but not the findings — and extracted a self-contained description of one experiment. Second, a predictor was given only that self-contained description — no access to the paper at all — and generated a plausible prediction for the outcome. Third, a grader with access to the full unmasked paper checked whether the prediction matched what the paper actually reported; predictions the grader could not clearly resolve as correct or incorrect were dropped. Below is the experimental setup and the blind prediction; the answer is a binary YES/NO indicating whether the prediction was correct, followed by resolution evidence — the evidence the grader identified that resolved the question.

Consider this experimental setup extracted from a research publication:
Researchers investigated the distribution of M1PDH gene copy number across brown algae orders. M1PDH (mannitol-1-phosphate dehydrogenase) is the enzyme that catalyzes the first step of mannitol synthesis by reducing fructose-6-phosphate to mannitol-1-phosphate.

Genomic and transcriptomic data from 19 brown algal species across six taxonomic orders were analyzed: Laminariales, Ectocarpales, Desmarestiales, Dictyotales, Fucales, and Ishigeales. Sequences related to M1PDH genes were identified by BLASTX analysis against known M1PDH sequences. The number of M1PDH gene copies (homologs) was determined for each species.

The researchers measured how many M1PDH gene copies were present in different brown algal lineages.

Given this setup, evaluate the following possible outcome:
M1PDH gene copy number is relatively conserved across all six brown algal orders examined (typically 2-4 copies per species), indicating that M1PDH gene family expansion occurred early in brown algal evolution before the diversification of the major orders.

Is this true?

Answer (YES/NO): NO